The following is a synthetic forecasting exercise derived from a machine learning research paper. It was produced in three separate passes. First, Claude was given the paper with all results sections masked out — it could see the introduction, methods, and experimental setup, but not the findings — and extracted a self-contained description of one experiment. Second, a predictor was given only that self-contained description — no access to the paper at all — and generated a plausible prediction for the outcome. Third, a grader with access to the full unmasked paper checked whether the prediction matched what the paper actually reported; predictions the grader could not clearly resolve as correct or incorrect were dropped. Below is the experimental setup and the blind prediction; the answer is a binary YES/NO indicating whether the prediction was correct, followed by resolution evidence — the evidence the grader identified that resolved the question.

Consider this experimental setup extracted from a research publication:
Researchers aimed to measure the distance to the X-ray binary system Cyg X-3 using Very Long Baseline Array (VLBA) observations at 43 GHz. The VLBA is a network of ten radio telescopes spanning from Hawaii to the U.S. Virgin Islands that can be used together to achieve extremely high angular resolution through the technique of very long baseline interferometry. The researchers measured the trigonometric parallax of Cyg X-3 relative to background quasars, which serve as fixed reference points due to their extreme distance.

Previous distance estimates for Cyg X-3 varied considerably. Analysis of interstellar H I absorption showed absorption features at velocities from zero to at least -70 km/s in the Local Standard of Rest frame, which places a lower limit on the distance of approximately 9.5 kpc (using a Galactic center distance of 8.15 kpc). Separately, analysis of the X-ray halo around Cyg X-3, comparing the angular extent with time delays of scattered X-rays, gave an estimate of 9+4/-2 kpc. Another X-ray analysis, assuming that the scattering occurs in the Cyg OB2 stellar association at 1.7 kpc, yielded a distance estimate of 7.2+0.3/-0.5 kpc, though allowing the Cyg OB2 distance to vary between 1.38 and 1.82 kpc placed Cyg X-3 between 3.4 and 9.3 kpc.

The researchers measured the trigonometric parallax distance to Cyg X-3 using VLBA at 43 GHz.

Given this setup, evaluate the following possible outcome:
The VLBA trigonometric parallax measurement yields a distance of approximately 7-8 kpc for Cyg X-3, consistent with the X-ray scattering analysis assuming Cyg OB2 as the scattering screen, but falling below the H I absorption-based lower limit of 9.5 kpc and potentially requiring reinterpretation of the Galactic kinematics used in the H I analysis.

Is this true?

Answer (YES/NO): NO